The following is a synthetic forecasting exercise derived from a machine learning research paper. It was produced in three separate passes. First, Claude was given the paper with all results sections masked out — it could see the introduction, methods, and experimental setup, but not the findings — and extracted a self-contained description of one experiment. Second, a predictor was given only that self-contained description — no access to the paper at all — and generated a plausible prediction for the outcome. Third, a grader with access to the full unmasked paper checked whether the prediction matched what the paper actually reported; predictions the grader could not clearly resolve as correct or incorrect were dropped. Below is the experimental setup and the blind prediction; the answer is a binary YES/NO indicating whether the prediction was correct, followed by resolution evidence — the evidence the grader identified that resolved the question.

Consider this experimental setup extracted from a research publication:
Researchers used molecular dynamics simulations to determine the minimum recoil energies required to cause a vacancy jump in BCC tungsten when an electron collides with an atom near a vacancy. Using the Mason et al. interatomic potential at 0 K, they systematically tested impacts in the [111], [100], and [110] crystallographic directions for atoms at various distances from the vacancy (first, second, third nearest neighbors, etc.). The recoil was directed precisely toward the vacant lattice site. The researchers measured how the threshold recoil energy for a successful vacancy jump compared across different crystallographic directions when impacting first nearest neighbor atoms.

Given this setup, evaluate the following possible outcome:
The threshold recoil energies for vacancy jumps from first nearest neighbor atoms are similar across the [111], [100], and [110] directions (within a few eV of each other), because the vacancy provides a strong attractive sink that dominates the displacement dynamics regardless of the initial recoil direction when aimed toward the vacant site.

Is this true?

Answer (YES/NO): NO